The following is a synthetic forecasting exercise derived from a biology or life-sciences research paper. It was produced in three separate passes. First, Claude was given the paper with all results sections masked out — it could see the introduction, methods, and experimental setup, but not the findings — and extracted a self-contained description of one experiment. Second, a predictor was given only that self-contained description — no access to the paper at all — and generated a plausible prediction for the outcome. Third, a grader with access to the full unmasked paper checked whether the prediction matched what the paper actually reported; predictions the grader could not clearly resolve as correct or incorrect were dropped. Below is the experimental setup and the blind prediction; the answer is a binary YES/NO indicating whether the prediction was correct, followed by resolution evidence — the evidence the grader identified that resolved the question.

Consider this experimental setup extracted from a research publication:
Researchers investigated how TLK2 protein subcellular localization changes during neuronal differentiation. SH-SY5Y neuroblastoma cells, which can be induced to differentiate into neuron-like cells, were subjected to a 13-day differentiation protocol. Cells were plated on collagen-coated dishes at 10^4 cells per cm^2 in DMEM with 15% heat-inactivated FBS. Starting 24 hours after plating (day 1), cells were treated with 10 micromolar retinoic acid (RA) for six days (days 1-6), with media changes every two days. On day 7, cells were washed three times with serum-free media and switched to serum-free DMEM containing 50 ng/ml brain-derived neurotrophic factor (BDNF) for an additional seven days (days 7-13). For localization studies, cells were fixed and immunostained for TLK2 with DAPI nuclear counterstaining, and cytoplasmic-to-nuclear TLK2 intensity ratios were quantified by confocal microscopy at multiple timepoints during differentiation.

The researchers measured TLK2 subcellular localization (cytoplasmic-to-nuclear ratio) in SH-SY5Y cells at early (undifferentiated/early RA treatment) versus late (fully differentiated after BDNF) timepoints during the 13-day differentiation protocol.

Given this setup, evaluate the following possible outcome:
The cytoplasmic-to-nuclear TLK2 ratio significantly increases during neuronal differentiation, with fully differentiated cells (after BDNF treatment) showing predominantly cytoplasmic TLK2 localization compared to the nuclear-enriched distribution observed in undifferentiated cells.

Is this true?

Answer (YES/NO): YES